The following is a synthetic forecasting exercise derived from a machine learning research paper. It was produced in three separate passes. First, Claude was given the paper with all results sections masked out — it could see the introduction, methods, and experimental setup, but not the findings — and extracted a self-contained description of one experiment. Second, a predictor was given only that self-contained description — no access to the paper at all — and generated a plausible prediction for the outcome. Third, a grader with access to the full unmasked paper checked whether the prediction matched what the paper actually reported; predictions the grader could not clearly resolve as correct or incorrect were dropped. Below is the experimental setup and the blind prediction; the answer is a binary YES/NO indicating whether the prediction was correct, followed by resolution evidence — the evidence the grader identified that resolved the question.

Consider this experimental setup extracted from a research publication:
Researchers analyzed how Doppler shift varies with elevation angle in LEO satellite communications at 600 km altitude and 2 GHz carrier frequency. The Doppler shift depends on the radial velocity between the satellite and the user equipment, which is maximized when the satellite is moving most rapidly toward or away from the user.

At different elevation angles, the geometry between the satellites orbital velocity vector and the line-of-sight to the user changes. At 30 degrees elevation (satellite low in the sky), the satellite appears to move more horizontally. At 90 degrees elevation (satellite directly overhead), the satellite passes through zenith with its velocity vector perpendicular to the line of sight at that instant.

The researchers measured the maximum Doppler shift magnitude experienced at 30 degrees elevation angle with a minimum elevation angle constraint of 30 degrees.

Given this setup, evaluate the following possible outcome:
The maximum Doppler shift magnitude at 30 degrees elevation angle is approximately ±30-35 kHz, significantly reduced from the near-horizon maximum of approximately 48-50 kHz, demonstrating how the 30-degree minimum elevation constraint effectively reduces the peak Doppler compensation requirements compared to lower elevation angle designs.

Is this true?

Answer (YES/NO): NO